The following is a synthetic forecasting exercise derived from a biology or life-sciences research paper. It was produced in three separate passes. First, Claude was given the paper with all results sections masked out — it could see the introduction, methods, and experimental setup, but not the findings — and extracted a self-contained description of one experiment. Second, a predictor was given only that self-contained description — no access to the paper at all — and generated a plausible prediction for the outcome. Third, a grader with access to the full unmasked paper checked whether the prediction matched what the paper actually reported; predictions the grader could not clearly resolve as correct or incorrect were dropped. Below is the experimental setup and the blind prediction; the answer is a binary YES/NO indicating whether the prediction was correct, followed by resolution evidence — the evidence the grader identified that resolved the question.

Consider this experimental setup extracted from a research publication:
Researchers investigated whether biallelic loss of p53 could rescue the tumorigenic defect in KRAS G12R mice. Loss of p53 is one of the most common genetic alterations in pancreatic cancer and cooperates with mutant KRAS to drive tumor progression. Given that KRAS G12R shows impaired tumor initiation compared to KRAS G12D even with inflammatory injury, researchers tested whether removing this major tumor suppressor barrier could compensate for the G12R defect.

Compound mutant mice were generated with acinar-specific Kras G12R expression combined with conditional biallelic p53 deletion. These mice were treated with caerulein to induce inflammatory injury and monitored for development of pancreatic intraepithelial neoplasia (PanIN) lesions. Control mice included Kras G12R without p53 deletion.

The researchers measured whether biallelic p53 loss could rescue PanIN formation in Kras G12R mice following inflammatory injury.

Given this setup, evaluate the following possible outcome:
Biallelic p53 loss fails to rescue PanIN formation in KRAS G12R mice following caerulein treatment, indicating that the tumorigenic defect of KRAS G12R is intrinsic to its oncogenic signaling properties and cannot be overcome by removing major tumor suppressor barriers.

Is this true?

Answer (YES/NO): YES